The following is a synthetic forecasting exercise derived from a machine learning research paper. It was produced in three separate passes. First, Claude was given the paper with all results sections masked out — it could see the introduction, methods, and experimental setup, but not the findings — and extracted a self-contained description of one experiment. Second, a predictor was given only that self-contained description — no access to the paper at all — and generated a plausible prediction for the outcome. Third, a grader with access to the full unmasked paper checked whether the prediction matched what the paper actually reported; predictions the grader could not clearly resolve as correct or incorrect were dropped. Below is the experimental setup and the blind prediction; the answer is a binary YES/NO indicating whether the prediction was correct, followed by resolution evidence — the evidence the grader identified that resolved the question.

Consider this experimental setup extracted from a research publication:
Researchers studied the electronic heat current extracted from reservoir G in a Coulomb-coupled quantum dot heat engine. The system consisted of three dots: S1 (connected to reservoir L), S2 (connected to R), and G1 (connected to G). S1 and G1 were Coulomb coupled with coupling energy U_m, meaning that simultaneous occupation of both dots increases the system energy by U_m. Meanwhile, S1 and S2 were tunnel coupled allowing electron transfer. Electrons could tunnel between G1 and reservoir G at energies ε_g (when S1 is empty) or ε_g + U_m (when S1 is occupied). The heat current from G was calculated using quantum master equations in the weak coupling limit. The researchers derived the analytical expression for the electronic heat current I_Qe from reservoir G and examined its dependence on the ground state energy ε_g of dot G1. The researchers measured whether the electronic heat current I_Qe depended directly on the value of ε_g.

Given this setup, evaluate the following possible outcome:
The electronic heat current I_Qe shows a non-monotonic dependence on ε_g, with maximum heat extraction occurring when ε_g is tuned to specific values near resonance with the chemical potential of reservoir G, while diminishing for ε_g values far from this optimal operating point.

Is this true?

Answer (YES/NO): NO